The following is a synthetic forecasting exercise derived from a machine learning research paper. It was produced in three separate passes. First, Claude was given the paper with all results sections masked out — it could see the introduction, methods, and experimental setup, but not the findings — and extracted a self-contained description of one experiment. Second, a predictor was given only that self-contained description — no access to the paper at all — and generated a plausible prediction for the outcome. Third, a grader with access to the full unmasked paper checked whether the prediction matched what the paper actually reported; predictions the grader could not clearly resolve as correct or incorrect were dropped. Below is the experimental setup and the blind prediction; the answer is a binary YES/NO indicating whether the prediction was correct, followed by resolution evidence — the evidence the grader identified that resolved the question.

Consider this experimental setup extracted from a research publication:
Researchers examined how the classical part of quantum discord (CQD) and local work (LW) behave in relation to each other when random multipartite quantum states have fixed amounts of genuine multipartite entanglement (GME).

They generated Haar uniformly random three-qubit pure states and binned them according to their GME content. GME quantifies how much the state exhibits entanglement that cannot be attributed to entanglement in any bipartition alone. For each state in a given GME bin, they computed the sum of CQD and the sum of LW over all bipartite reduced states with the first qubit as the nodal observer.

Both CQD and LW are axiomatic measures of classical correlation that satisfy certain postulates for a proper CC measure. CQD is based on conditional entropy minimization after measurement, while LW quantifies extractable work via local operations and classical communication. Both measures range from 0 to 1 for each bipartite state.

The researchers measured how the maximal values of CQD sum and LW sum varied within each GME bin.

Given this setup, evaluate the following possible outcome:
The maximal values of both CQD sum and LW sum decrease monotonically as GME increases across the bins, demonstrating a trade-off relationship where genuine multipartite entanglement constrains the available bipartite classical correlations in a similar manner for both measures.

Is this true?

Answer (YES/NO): NO